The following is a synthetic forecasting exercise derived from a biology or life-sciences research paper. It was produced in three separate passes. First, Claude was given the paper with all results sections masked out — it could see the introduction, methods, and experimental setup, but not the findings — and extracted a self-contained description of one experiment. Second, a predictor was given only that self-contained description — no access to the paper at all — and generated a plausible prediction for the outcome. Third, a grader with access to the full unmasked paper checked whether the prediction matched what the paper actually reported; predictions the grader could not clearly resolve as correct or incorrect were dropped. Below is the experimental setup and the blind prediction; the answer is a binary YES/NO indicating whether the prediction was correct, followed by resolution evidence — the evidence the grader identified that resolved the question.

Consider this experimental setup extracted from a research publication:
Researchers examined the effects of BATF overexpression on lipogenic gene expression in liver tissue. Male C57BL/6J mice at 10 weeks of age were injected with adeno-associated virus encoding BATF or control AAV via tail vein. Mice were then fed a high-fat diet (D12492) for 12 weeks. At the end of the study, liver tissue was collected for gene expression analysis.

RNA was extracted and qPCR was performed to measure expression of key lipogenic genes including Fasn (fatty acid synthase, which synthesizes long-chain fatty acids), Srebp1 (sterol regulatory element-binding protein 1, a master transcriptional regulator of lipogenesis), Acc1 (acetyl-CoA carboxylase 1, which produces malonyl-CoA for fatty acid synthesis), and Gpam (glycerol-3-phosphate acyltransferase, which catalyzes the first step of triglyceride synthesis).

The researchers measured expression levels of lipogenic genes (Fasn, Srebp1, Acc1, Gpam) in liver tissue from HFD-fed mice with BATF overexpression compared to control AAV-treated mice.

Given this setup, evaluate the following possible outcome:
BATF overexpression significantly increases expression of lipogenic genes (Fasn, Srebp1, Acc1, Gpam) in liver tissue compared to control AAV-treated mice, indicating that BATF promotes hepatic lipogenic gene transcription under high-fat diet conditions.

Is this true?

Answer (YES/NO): NO